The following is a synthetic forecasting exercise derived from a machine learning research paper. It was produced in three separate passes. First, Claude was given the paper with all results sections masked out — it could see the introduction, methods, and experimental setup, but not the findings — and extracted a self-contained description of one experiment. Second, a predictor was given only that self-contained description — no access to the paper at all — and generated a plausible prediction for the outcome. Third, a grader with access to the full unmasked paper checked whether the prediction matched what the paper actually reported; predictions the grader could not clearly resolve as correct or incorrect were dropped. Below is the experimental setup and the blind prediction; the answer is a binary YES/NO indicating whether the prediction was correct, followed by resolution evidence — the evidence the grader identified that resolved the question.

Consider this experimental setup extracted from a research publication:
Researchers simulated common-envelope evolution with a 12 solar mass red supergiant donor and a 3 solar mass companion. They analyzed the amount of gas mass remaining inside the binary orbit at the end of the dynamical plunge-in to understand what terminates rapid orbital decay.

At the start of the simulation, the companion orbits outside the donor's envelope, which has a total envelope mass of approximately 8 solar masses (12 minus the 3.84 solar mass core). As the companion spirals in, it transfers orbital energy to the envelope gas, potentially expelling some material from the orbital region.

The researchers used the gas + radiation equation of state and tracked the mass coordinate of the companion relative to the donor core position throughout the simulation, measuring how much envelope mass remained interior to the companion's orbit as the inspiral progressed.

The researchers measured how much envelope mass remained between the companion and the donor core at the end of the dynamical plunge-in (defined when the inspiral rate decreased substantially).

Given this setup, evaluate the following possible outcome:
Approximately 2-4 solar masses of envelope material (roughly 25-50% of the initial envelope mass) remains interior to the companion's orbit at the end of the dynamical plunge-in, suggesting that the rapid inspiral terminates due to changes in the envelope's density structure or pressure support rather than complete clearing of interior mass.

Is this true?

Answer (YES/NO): NO